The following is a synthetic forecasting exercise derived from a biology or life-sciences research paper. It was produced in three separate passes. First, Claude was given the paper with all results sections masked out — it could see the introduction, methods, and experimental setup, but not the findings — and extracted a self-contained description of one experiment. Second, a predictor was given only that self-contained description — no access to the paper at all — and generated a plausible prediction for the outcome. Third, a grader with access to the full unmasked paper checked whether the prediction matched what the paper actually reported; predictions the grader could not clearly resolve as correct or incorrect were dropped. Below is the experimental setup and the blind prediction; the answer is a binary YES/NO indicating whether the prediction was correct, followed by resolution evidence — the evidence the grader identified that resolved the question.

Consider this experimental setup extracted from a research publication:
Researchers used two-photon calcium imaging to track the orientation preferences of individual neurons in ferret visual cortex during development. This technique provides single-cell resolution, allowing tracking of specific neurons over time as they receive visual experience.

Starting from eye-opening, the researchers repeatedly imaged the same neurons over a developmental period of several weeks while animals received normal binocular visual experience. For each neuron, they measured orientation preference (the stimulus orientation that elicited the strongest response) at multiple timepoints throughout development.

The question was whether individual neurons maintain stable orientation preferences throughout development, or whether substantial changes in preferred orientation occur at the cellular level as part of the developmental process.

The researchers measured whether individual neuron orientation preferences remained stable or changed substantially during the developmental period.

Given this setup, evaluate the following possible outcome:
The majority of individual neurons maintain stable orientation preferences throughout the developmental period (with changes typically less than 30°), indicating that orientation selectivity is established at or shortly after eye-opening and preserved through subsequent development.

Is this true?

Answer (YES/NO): NO